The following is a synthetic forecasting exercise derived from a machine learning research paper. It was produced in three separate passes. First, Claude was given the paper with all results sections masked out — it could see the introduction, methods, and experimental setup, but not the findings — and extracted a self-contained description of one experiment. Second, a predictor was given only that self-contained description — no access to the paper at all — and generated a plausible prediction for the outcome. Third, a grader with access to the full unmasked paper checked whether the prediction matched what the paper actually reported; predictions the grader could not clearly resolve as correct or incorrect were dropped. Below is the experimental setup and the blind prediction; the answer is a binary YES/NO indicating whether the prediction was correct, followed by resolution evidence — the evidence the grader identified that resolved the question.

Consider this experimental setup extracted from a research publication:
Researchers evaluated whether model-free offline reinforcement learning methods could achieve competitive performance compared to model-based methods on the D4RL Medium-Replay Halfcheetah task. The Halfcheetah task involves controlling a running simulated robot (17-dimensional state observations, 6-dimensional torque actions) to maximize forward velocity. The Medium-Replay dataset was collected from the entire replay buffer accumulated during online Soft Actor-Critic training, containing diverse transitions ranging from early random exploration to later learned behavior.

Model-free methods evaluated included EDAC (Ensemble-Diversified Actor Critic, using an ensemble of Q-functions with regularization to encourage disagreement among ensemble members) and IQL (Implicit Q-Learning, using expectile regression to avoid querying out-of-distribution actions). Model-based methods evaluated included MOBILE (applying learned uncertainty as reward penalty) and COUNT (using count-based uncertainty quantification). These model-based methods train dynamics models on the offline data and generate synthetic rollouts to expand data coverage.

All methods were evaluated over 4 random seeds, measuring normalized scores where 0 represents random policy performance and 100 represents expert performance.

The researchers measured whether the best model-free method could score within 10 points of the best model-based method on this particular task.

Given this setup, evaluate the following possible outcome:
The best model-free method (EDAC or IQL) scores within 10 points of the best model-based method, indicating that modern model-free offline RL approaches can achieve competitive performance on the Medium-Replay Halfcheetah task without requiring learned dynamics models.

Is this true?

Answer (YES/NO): NO